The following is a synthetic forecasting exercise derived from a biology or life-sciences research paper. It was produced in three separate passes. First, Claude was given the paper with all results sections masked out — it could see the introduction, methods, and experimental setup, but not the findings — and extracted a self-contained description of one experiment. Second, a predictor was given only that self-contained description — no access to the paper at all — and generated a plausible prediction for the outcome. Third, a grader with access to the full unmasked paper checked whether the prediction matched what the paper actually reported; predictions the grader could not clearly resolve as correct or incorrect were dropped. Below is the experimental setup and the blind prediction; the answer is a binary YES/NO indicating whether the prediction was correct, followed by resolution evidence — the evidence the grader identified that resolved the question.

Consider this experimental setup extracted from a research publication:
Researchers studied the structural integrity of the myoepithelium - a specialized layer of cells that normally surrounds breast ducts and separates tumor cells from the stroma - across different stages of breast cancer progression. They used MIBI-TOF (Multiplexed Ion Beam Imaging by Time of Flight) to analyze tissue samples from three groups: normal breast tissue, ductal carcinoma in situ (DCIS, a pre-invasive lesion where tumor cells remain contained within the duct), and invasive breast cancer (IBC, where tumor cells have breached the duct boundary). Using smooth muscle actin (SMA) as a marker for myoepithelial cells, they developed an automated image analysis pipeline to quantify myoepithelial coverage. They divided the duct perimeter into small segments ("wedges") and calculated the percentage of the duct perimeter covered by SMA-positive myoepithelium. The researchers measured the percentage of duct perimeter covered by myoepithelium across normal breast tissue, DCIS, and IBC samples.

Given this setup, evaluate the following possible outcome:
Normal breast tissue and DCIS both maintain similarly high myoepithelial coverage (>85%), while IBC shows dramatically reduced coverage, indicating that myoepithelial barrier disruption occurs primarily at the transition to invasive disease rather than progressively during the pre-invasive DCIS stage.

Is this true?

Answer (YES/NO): NO